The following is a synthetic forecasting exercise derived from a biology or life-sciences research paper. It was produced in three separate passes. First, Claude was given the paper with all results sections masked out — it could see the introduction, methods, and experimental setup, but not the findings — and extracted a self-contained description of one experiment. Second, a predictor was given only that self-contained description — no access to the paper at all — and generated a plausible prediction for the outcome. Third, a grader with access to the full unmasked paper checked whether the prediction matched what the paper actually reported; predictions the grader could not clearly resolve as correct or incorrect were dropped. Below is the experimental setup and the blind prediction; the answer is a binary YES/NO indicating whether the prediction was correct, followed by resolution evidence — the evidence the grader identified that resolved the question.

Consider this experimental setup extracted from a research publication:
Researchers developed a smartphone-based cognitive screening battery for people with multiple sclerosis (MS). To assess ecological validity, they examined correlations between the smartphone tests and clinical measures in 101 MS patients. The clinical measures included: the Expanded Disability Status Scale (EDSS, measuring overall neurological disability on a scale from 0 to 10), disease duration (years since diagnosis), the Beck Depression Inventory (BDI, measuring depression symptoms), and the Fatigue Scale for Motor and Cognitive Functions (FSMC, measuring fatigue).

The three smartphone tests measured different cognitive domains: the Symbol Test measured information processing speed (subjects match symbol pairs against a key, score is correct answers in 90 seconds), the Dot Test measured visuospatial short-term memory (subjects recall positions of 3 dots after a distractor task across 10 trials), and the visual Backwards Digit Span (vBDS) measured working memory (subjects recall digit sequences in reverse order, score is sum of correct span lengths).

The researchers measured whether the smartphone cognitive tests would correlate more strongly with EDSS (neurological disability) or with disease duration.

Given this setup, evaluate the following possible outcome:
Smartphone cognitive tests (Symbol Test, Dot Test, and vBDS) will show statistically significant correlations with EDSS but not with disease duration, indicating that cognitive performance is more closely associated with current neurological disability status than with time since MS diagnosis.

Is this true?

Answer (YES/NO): NO